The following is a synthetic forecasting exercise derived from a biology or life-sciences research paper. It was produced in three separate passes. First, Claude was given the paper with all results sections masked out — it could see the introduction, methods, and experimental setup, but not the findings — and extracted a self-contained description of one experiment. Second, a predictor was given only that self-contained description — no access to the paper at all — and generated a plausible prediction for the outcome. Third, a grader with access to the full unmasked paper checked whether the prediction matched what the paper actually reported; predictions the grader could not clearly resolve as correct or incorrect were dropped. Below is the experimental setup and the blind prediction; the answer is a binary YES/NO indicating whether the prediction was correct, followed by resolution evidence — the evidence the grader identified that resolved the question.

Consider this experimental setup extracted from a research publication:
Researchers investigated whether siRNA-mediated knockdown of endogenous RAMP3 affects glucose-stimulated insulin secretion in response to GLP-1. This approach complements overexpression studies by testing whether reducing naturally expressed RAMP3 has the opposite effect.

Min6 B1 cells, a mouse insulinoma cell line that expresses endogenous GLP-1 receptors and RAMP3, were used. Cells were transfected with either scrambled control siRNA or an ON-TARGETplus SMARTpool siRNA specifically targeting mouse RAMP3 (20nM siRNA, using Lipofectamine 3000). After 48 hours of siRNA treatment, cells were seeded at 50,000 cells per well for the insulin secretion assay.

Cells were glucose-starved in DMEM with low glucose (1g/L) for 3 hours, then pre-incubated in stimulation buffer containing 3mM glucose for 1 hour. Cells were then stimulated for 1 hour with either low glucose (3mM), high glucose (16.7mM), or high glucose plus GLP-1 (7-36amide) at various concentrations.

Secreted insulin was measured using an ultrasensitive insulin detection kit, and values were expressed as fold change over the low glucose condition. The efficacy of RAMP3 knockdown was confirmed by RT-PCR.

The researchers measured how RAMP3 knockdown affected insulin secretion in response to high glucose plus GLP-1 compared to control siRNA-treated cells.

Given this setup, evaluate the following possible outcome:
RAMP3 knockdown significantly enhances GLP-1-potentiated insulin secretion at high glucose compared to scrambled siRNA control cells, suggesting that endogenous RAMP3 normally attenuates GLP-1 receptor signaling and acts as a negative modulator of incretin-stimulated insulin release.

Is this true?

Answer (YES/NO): NO